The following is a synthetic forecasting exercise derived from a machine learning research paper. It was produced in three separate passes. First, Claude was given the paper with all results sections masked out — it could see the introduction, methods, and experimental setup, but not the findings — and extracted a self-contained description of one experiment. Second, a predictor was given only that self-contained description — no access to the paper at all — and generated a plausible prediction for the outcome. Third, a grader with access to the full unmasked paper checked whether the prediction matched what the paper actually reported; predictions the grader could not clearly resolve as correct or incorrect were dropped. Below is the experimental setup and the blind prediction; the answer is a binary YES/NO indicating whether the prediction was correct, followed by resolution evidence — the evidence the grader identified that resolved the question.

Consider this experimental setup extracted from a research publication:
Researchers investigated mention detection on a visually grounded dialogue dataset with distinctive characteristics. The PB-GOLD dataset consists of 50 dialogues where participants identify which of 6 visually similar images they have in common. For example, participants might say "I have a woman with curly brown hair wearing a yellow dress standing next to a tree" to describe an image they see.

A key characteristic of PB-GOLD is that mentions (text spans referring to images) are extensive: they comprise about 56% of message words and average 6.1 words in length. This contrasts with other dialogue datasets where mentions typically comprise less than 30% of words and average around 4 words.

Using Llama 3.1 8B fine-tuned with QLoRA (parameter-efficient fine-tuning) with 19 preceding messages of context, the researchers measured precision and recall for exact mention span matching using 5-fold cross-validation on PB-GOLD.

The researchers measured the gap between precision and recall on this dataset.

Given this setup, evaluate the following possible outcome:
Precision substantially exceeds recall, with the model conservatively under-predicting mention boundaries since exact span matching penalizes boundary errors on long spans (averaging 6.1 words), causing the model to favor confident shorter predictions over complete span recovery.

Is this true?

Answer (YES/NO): NO